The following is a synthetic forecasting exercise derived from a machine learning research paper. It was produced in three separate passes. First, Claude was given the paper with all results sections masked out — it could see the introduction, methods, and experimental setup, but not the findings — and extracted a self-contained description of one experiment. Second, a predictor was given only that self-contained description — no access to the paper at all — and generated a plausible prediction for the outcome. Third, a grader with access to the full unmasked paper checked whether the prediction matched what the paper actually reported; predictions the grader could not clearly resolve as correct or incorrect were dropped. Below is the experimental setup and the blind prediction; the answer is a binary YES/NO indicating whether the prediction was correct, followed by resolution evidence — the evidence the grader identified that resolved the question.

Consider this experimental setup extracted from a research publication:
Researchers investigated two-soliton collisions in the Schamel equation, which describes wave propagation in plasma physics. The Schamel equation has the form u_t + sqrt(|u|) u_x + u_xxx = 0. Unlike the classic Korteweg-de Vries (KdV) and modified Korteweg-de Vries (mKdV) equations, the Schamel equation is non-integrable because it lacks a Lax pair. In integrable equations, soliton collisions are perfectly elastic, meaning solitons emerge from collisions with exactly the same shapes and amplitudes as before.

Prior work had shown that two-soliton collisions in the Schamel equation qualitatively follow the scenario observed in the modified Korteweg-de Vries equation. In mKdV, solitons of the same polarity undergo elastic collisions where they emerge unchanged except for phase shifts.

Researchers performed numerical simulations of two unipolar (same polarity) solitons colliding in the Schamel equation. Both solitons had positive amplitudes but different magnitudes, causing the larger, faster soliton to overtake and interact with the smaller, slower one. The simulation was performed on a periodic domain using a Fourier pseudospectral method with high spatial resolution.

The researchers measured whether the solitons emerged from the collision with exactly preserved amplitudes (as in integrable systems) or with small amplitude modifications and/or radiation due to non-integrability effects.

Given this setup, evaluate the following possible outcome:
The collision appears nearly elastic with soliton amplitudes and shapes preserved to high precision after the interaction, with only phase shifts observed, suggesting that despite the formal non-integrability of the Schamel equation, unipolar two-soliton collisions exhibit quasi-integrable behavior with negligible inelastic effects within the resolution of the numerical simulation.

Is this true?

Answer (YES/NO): NO